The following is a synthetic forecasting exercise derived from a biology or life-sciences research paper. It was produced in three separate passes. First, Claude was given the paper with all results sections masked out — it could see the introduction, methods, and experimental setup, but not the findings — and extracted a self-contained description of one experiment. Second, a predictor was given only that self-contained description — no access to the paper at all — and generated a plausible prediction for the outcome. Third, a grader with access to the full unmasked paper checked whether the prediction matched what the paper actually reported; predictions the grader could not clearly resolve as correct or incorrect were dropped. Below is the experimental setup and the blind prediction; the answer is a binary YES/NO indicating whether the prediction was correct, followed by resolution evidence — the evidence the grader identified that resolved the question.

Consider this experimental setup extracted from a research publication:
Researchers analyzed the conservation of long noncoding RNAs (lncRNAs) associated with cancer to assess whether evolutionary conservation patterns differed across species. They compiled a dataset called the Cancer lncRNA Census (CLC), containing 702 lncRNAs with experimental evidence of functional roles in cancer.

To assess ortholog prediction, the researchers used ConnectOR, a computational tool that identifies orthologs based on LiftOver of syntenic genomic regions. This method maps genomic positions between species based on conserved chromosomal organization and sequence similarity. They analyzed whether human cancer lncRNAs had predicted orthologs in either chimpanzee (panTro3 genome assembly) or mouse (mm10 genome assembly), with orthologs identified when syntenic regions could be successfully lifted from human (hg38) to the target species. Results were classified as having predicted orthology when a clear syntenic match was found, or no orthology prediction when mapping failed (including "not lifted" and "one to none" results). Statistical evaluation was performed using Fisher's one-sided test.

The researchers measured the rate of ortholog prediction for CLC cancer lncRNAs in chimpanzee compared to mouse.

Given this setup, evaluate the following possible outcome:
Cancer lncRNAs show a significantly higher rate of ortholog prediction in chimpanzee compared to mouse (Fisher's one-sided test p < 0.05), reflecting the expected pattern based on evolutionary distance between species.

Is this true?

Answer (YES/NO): NO